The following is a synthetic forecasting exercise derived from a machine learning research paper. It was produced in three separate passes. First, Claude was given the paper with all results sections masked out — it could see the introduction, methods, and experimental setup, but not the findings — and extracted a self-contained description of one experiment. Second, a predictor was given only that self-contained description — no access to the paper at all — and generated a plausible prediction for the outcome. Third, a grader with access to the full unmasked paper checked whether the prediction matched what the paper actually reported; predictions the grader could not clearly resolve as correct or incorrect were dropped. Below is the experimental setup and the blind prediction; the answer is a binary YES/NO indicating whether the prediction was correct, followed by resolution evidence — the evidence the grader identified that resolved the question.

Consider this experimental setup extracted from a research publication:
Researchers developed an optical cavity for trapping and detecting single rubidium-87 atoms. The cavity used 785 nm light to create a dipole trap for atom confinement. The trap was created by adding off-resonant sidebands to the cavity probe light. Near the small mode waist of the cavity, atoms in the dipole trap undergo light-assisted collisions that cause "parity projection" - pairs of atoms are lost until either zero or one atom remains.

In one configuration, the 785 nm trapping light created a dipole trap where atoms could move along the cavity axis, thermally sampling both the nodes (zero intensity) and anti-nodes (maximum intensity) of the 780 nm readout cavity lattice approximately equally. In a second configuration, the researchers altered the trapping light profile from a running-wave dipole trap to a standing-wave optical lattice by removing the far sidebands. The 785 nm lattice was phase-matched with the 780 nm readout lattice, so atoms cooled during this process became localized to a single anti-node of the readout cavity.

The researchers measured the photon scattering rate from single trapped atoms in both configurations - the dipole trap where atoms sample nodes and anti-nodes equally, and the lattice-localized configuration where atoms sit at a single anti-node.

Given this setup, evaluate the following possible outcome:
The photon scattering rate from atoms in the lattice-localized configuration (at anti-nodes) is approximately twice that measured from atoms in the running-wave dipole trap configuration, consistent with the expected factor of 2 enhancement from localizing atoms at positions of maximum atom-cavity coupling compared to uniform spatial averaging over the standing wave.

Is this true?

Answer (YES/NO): YES